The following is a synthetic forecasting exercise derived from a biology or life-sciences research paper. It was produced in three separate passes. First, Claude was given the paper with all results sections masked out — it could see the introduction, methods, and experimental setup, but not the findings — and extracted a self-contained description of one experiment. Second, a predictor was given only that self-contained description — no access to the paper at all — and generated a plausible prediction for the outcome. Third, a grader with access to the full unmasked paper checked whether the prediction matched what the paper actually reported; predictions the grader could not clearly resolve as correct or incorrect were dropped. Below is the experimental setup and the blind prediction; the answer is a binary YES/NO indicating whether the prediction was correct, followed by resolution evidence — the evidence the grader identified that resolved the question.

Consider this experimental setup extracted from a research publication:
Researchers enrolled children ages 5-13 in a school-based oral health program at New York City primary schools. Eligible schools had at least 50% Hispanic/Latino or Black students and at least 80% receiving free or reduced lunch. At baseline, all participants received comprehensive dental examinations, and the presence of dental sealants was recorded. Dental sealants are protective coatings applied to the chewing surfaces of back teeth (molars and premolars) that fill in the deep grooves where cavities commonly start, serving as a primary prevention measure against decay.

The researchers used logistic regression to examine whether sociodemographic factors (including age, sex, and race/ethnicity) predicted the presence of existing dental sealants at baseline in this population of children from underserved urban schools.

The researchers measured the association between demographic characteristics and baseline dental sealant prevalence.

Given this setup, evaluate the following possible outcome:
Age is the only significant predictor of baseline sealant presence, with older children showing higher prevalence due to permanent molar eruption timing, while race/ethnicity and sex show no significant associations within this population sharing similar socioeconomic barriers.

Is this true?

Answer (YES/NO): NO